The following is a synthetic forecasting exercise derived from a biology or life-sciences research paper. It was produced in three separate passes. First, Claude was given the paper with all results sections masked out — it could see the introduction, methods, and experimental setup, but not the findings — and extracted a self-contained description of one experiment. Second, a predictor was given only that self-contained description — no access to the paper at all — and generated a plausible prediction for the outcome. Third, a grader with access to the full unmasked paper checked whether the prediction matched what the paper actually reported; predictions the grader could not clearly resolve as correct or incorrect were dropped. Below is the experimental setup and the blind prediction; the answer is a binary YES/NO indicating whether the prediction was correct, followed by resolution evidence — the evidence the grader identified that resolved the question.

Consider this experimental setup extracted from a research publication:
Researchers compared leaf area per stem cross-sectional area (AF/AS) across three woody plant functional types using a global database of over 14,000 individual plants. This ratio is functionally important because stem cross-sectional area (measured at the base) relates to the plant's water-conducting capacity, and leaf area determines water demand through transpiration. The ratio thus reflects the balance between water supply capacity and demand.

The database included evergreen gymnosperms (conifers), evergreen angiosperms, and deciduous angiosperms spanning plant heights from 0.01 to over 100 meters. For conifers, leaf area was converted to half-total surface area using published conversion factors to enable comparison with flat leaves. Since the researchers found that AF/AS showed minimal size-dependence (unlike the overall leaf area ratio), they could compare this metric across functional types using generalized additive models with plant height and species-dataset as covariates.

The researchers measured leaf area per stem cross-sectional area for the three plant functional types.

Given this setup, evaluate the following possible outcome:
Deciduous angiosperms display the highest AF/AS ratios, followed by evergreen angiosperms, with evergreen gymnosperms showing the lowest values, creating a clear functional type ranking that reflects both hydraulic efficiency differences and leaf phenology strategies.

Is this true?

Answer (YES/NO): NO